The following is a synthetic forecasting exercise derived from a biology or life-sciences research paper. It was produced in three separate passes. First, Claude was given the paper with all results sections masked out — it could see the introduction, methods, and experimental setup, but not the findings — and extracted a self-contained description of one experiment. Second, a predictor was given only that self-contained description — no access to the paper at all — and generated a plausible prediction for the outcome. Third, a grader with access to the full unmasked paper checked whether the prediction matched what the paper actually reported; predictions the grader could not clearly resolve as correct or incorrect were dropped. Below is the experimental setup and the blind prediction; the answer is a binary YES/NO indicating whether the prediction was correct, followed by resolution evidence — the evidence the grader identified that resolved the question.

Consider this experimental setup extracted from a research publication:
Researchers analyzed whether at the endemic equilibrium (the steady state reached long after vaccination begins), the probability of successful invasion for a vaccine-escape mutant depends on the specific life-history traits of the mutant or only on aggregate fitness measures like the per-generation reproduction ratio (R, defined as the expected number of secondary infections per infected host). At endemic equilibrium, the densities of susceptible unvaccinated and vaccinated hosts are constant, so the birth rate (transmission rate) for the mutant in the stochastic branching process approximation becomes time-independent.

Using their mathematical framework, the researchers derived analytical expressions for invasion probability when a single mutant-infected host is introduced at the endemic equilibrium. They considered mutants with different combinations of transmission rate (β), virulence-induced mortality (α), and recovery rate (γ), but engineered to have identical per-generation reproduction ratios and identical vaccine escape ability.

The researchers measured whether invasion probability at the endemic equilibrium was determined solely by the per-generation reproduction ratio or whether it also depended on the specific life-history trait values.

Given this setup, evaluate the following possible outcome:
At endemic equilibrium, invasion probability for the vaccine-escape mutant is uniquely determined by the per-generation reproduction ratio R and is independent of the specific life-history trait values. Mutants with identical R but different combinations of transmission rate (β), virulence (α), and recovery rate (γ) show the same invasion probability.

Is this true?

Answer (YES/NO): YES